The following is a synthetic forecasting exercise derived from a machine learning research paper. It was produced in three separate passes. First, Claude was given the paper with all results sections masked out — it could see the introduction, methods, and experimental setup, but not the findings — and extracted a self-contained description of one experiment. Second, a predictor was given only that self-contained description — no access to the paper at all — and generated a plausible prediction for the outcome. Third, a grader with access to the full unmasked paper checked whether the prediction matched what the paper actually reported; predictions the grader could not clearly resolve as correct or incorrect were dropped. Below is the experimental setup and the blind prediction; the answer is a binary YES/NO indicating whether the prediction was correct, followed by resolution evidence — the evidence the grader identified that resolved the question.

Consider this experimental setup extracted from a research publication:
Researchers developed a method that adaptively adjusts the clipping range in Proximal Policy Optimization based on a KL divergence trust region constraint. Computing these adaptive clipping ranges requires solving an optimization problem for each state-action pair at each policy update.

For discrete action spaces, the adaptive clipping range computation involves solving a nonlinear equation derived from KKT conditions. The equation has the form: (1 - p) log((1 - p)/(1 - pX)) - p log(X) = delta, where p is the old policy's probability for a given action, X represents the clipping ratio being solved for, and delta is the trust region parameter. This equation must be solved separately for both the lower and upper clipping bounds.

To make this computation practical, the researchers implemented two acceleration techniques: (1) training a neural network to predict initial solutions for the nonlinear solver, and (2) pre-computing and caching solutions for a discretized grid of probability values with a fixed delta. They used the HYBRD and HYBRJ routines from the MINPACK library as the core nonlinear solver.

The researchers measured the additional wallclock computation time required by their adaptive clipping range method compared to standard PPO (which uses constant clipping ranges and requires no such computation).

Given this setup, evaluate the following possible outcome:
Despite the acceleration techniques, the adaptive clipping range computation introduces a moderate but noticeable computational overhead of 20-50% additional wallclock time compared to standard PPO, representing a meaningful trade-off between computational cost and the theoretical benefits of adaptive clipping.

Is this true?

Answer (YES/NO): NO